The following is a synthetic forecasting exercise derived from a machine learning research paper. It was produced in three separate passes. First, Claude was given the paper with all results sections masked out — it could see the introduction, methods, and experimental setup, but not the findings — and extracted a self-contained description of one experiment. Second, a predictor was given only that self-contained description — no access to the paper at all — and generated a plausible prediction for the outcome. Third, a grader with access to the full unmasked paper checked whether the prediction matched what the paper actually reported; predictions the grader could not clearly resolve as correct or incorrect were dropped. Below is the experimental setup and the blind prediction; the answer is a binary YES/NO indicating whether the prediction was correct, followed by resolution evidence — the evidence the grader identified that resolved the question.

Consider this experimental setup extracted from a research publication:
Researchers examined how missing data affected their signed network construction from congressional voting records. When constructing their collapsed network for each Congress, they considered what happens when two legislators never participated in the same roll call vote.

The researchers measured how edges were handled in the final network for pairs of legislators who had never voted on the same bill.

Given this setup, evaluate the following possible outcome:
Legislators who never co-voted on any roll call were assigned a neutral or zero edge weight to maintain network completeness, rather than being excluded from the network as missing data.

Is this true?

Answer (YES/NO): NO